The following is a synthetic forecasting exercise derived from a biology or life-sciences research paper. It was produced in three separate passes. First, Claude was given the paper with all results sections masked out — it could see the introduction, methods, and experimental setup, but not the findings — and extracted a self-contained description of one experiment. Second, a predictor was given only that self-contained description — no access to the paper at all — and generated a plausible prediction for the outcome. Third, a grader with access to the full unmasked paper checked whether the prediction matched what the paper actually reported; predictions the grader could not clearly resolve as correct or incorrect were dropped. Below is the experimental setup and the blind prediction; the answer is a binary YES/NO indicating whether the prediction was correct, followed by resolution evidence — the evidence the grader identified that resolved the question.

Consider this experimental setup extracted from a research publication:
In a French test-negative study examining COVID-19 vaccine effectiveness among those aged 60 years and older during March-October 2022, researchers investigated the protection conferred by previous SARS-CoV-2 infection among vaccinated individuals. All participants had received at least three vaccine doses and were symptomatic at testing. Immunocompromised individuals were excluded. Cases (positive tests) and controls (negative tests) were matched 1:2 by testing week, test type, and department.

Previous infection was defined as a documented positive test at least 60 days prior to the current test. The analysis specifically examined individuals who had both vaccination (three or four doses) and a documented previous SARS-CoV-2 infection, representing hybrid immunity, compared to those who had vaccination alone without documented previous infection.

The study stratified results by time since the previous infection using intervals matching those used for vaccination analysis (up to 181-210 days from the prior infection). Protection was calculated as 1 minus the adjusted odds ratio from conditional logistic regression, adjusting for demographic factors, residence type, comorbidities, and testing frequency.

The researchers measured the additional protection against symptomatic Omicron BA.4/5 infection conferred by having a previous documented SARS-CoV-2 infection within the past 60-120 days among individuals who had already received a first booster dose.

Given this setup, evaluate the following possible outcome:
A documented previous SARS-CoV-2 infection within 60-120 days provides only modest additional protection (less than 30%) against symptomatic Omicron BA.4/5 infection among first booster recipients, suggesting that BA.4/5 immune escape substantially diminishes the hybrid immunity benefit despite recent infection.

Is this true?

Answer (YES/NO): NO